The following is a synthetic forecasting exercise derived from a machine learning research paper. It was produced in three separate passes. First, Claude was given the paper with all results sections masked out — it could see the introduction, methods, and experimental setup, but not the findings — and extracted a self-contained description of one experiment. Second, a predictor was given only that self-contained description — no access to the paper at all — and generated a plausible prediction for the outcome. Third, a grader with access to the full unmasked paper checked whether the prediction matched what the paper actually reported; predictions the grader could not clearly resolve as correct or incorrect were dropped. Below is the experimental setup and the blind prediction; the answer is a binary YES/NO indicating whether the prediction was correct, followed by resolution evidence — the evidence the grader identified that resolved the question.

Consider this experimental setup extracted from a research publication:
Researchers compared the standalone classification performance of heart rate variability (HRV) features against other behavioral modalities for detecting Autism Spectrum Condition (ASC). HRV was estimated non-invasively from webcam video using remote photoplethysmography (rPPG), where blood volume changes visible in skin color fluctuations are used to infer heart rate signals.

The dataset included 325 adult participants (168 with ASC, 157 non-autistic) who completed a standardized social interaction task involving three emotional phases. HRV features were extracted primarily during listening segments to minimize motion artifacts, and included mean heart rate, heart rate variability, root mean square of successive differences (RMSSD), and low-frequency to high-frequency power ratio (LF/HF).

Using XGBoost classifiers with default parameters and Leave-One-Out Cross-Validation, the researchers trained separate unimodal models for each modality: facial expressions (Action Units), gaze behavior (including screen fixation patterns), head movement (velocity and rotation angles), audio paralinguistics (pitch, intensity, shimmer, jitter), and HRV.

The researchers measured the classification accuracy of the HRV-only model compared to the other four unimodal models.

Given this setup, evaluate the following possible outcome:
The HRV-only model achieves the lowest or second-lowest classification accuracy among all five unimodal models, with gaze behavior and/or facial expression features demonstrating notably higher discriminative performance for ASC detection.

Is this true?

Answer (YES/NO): YES